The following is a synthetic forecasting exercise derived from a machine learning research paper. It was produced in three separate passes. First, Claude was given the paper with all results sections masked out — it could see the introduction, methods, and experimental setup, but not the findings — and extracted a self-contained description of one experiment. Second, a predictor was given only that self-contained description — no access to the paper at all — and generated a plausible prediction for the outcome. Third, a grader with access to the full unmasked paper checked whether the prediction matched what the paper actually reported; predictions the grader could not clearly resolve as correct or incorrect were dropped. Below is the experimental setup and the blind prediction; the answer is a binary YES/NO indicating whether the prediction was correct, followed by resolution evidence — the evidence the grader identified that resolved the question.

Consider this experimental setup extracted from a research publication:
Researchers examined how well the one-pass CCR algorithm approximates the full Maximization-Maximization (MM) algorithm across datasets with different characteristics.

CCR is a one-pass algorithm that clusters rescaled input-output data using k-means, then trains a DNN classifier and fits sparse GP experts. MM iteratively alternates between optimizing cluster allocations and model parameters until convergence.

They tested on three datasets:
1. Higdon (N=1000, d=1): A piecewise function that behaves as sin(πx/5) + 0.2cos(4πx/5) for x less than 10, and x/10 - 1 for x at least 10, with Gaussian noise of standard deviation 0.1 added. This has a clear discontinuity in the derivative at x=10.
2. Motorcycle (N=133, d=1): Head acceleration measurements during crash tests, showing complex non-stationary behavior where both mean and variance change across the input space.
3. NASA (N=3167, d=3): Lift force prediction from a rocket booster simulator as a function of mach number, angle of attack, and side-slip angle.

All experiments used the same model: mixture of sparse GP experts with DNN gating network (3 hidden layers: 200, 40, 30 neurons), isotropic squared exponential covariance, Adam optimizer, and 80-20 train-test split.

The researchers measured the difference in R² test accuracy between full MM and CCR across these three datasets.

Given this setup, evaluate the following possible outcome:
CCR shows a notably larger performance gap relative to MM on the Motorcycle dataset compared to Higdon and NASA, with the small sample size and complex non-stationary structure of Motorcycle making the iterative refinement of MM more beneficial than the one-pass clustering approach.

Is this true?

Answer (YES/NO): YES